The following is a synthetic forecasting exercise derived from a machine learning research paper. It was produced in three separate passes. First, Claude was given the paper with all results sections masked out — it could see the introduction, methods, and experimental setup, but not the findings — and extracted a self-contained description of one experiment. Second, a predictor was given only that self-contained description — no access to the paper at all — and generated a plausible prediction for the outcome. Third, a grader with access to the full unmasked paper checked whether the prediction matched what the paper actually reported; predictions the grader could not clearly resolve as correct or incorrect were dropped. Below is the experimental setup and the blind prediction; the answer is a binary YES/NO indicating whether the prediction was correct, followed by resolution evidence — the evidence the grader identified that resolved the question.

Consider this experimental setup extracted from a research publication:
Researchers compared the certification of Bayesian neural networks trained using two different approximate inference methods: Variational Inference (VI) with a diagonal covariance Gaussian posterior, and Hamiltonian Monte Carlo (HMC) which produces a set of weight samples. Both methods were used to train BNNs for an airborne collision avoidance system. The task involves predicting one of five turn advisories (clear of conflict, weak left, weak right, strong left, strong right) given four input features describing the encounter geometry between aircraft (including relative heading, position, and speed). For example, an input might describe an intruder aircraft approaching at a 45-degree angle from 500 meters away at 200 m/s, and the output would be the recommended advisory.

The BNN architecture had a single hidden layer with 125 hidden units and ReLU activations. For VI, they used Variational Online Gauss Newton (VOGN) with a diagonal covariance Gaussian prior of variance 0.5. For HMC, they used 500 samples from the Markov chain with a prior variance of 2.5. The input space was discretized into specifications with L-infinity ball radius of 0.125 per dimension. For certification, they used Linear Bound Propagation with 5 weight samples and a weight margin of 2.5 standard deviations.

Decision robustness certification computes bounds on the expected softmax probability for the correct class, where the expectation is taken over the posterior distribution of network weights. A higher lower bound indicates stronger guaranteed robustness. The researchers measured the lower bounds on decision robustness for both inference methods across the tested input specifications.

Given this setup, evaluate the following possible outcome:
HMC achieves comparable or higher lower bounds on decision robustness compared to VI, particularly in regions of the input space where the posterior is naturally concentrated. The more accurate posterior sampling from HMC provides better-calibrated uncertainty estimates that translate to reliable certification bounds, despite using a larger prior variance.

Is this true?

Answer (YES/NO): YES